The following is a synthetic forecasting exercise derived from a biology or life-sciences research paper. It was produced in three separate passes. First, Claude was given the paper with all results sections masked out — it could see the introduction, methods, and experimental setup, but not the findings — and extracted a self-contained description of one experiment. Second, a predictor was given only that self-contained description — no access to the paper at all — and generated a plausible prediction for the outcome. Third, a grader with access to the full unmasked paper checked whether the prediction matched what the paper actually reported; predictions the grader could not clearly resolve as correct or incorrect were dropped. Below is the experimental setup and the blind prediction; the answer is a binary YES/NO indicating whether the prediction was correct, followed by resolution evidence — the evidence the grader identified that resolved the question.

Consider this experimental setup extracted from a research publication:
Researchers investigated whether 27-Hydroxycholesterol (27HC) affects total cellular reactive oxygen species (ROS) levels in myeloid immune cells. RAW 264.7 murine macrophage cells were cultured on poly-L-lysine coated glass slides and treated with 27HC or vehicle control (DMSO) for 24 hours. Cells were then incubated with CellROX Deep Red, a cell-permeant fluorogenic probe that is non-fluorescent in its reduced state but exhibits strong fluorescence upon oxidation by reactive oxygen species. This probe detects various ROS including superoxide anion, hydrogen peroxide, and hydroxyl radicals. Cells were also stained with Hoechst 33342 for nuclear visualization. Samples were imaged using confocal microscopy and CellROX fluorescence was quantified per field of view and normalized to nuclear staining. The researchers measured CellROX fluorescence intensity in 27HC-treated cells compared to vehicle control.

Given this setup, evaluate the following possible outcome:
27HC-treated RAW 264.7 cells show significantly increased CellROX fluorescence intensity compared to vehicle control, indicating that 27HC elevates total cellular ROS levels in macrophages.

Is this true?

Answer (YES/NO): YES